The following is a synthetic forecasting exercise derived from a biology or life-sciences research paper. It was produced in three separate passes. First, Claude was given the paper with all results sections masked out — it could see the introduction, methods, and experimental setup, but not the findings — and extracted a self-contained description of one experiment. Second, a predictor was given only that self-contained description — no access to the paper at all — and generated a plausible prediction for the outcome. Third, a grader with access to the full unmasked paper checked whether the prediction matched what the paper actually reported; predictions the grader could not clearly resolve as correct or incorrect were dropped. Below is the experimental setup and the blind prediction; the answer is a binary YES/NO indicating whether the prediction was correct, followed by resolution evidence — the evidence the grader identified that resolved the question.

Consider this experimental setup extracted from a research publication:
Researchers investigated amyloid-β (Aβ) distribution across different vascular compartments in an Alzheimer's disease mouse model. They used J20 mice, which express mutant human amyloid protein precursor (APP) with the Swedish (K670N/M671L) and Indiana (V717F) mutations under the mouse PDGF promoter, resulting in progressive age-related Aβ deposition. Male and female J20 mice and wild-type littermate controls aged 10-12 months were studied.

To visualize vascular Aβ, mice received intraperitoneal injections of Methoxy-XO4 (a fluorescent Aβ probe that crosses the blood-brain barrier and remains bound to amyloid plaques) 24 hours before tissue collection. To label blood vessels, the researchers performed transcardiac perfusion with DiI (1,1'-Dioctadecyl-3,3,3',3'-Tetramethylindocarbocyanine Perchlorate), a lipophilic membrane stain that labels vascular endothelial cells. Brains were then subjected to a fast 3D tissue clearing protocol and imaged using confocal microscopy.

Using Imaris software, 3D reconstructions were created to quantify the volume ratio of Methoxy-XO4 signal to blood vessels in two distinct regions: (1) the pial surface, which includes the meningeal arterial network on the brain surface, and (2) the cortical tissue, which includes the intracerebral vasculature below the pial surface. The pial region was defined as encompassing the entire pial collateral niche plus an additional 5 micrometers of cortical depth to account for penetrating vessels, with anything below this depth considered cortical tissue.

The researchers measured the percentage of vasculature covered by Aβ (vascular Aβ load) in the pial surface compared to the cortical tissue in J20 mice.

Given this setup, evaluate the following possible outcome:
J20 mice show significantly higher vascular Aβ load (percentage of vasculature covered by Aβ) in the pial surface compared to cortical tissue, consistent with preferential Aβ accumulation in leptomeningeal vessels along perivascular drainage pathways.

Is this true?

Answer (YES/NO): YES